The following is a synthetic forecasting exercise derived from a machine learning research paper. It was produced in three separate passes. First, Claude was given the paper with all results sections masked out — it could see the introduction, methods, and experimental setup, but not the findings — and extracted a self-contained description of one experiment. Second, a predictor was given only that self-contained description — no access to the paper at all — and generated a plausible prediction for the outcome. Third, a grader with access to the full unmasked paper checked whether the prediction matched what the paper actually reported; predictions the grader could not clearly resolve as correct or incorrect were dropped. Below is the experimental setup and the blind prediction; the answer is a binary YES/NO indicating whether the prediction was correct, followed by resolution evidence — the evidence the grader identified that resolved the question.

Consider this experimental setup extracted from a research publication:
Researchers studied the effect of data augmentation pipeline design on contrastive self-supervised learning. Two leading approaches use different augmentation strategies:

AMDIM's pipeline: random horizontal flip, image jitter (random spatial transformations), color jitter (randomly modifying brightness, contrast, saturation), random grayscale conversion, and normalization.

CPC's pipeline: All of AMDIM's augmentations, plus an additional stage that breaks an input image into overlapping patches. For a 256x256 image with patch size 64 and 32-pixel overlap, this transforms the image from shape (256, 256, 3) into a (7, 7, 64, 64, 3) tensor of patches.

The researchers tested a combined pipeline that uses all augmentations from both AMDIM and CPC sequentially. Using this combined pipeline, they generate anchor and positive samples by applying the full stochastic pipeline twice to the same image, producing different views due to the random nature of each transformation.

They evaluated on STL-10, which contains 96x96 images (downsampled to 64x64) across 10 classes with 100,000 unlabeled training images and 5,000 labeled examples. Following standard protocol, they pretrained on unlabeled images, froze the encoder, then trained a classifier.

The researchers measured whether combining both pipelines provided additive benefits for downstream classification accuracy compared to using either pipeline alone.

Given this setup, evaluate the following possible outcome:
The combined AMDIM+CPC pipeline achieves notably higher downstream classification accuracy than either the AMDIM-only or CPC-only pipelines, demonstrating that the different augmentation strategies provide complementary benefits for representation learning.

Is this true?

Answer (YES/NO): NO